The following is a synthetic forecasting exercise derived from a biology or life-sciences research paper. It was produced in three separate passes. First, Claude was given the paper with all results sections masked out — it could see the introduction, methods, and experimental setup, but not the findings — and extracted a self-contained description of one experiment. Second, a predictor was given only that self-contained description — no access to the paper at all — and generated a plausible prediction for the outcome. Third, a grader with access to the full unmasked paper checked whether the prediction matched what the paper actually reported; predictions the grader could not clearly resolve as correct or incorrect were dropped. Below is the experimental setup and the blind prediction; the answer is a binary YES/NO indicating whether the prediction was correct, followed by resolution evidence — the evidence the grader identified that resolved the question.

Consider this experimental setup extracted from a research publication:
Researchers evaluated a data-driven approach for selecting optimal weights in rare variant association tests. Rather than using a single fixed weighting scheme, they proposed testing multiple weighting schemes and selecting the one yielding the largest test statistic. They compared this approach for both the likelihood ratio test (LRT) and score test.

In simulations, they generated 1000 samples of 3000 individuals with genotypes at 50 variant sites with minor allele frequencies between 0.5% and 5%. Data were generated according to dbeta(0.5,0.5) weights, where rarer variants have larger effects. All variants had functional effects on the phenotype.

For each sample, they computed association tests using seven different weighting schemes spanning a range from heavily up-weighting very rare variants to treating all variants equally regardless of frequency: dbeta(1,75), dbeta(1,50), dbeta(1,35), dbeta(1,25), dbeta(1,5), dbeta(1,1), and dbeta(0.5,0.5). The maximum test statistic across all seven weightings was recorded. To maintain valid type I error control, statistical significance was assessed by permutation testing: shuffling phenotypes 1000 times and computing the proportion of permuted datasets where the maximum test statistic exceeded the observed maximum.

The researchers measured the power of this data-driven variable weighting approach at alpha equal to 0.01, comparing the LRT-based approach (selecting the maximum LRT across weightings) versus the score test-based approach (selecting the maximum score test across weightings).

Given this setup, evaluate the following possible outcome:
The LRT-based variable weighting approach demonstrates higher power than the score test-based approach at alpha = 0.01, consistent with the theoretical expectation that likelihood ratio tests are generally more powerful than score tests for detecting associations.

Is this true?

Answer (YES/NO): YES